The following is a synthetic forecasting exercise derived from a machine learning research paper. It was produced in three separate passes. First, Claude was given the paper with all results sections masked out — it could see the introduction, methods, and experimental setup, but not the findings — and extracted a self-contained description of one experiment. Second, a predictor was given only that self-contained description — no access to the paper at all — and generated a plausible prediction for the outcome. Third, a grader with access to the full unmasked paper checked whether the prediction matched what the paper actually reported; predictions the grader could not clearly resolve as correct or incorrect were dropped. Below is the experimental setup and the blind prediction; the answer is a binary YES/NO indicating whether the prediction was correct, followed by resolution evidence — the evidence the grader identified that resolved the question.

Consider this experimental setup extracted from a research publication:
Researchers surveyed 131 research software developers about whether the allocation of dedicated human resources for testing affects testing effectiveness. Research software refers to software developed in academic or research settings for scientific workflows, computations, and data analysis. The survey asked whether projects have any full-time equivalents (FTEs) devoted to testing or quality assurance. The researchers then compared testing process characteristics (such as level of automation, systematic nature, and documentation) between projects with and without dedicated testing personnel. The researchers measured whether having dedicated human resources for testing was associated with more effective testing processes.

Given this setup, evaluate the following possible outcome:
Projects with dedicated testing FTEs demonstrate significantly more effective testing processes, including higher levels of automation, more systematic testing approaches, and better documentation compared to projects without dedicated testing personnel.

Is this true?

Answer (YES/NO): YES